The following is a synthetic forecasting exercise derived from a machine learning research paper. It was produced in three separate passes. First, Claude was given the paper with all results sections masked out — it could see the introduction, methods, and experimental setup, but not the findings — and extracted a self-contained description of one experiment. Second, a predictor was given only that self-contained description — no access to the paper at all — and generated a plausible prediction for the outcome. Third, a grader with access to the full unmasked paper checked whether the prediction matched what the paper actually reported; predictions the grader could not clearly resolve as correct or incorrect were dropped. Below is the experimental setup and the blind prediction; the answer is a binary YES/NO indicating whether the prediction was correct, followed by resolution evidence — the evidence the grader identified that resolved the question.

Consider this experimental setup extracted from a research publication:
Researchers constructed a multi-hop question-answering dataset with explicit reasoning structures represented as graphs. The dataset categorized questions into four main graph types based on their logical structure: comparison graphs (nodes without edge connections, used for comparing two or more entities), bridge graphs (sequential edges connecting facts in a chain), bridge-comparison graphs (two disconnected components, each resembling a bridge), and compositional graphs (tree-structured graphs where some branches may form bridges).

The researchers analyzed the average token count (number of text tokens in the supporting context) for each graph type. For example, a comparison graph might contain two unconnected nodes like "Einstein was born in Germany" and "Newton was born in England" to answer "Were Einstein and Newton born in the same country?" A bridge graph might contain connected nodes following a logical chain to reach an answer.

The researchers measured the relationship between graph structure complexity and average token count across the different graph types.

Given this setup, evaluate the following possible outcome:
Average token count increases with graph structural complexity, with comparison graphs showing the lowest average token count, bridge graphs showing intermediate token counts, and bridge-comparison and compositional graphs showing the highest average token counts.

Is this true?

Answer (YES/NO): NO